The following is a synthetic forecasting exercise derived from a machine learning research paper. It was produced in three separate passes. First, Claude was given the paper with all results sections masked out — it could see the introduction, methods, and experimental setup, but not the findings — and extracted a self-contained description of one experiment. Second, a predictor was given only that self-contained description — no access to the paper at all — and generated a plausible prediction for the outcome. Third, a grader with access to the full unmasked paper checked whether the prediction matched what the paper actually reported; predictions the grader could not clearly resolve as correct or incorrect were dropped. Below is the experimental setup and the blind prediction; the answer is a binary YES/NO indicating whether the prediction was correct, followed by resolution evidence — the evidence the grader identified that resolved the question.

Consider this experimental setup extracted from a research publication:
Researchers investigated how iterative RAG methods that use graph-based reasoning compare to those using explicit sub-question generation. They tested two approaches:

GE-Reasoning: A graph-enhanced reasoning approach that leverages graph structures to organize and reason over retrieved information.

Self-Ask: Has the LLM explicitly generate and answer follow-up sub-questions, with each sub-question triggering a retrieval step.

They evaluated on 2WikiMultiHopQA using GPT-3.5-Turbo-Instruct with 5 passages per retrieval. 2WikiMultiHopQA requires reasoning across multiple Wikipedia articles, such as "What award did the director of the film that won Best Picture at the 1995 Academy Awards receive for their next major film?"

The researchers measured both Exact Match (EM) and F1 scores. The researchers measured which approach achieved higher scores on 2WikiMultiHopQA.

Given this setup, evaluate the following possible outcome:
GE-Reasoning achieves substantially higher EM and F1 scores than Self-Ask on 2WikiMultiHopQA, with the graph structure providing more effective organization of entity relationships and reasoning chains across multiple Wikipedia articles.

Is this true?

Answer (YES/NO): YES